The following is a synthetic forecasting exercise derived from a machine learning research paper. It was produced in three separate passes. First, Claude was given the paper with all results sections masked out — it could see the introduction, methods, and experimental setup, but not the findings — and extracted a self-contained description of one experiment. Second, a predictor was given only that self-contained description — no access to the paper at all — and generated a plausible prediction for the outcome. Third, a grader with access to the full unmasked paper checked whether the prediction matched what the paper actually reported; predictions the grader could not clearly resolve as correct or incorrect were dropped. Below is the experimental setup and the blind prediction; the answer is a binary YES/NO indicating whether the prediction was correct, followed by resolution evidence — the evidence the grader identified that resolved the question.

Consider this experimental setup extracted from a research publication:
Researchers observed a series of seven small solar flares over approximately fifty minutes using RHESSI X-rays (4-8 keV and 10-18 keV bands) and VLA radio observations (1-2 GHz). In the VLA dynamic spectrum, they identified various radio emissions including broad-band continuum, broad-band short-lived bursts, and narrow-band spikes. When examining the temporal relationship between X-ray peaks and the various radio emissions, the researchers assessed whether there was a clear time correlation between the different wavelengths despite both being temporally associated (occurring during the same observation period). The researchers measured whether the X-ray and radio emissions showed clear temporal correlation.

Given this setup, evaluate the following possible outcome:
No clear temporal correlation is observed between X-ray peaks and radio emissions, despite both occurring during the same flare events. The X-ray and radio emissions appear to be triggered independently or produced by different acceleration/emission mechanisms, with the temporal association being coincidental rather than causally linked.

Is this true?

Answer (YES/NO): NO